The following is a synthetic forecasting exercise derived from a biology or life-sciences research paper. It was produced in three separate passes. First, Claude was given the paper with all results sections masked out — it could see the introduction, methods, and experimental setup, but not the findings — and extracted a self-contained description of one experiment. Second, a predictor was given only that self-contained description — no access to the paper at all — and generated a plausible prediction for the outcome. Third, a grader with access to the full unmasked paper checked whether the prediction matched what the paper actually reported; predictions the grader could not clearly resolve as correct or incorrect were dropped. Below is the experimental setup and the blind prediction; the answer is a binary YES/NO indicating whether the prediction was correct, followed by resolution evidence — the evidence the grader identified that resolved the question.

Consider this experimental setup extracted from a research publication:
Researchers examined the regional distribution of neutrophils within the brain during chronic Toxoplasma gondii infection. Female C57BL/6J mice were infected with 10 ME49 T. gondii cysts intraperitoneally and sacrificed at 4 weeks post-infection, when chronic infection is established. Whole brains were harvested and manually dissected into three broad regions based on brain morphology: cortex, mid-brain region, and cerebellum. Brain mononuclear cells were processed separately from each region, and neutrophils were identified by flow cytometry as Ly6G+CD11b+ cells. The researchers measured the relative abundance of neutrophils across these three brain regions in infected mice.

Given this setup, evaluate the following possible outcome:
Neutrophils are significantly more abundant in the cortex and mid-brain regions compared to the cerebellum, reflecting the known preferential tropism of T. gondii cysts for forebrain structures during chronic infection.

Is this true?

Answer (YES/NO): NO